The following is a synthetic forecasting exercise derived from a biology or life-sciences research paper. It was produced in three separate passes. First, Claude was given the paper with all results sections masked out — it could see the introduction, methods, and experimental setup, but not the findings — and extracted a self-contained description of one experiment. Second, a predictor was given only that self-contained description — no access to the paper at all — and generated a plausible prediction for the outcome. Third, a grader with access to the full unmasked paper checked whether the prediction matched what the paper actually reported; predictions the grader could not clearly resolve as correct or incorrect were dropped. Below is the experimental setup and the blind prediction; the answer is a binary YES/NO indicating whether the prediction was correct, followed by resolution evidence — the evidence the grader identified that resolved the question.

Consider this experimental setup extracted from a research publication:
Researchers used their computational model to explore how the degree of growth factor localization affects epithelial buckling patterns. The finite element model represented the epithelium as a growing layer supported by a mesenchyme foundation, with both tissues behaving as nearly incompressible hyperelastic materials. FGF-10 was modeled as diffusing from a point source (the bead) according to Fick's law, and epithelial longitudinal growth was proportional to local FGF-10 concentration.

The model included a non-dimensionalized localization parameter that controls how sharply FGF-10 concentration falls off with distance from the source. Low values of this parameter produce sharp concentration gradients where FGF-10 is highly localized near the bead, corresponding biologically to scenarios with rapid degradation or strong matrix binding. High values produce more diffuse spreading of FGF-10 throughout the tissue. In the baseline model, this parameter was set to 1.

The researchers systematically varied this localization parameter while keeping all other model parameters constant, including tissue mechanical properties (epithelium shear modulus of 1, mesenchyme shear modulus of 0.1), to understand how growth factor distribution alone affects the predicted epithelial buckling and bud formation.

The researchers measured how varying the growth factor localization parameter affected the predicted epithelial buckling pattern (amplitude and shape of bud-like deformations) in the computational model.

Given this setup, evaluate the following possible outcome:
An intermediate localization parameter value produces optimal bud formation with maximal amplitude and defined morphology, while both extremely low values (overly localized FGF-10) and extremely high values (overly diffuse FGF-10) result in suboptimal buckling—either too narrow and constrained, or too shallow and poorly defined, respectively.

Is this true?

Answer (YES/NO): NO